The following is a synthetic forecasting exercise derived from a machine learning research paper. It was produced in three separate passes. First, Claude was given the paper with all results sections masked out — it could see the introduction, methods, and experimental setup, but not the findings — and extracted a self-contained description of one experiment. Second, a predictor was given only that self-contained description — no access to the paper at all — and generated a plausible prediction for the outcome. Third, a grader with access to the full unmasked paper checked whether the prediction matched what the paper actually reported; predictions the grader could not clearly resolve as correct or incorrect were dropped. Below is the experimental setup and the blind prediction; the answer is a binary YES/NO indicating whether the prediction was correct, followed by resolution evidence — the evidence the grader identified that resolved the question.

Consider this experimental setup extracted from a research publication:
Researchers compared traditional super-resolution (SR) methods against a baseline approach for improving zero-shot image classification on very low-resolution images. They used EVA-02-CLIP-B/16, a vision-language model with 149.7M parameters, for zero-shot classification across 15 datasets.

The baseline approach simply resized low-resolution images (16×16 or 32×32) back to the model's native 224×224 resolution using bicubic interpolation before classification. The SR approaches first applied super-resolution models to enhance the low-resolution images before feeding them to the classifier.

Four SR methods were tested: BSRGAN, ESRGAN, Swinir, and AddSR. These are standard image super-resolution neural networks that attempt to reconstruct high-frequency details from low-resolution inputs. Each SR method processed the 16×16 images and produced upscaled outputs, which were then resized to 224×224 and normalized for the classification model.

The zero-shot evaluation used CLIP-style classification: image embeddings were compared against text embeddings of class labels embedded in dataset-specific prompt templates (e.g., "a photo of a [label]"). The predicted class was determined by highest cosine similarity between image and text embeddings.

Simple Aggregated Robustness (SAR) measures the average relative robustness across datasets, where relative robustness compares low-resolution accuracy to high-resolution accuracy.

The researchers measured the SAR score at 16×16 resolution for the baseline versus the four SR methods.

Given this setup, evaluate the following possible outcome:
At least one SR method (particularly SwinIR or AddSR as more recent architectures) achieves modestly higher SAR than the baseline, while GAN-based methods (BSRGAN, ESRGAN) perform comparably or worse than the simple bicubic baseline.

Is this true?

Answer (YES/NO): NO